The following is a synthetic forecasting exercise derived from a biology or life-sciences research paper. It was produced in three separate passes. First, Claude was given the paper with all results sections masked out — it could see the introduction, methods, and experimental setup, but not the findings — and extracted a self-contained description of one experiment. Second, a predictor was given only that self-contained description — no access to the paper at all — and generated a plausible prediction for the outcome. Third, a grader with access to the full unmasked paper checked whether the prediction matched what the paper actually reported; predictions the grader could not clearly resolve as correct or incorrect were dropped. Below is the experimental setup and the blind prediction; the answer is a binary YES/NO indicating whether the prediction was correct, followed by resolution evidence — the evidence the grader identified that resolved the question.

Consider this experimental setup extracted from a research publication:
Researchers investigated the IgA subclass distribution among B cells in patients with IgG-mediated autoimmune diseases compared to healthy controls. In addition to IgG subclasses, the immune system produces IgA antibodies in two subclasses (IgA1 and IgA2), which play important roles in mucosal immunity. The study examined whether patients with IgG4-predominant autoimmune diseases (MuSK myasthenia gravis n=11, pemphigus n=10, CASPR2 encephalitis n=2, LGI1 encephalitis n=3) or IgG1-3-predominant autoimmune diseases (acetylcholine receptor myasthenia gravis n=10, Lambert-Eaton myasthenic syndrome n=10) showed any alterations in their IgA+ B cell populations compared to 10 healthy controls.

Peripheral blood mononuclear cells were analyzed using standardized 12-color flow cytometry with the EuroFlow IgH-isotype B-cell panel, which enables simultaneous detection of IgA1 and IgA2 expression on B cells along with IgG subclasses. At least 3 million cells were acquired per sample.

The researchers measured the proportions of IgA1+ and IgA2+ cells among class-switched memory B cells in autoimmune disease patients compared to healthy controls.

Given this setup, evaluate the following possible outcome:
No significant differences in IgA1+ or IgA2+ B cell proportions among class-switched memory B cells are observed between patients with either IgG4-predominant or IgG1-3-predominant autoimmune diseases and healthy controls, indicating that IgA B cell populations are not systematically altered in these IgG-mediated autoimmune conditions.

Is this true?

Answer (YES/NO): YES